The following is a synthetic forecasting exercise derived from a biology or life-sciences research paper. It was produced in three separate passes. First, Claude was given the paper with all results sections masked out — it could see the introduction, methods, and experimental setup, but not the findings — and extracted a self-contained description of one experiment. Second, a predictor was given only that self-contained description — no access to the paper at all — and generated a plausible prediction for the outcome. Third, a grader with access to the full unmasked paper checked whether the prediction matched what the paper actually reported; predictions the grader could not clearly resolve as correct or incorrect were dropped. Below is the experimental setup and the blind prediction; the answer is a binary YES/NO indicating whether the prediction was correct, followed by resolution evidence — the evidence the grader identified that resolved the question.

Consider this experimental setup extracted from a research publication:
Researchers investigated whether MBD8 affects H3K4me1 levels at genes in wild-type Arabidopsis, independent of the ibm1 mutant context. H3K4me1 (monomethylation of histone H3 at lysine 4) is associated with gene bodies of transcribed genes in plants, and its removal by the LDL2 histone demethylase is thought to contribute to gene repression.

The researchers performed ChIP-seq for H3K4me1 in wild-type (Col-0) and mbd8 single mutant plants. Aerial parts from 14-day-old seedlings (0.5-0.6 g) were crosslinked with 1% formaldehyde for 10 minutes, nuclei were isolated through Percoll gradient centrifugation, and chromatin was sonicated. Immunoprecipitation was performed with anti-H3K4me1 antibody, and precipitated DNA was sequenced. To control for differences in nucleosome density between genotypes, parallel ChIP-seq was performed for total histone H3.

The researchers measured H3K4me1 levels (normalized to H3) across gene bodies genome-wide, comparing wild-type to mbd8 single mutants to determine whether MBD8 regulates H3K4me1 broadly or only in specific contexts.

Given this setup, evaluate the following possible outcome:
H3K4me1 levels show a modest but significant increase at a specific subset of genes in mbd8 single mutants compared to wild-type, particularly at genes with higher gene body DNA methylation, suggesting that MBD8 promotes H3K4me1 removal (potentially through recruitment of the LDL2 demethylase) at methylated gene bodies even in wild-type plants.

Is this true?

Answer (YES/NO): NO